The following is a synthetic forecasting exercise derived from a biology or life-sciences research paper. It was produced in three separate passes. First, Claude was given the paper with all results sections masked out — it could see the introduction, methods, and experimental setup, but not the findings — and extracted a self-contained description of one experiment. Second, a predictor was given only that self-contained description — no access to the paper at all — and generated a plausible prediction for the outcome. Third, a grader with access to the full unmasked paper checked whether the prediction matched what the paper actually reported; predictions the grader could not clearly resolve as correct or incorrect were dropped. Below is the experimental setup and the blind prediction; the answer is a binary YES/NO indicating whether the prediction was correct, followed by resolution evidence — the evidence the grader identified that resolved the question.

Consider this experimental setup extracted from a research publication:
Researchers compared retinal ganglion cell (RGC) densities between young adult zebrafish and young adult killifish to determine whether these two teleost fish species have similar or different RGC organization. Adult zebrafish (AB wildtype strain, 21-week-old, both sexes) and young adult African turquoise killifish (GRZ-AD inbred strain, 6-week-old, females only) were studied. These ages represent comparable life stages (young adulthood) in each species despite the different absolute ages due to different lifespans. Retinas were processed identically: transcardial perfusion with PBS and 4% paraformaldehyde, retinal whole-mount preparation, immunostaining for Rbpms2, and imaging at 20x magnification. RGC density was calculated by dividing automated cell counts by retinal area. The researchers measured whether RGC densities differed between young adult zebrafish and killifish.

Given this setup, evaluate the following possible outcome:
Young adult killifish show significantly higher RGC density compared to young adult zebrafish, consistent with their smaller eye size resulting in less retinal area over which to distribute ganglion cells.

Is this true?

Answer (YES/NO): NO